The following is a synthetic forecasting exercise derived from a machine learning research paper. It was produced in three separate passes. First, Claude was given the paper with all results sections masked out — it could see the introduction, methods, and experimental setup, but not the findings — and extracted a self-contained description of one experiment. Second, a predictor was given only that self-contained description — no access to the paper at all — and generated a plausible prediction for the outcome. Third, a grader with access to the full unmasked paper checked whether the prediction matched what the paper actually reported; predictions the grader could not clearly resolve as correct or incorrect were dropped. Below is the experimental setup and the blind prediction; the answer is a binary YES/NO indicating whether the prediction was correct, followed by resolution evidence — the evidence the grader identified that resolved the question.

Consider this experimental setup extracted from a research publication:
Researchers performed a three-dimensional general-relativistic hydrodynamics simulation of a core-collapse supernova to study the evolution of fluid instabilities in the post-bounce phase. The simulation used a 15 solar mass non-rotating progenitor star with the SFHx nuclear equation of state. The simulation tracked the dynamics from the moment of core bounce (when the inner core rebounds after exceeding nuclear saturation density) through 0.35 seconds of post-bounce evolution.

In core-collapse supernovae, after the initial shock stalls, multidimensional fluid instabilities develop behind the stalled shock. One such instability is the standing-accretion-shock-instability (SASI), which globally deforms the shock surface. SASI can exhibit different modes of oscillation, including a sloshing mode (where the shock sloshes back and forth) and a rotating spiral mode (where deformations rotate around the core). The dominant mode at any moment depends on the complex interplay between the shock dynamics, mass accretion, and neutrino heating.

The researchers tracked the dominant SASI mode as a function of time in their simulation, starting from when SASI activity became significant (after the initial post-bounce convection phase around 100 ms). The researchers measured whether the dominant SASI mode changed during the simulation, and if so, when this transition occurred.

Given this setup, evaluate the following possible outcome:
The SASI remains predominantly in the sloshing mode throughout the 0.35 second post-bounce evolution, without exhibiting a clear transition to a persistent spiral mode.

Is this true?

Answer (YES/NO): NO